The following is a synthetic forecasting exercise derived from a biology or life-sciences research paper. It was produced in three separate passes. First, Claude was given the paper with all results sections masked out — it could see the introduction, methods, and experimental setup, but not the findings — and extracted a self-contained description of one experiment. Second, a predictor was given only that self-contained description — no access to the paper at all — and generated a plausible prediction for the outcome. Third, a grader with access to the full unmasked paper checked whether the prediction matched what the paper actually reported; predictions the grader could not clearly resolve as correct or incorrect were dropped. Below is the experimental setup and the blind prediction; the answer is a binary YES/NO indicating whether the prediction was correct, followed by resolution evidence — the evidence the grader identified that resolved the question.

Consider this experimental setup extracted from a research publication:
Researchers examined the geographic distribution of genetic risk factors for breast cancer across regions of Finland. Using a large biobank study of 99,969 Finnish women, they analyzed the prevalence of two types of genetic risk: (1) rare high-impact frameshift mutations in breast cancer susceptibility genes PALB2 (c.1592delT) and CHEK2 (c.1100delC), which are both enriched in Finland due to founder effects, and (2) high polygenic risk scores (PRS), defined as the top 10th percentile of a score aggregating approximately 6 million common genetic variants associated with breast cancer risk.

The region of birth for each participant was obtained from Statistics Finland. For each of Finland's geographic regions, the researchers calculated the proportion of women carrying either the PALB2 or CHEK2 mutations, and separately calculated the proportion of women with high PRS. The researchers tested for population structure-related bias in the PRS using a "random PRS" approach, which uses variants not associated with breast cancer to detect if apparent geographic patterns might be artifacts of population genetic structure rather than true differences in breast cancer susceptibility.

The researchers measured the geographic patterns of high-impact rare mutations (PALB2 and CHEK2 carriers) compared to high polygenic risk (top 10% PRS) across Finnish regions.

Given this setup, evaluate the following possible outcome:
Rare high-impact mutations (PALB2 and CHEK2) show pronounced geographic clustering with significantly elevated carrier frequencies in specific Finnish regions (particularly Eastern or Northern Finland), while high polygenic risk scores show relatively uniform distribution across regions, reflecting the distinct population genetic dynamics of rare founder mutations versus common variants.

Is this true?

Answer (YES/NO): NO